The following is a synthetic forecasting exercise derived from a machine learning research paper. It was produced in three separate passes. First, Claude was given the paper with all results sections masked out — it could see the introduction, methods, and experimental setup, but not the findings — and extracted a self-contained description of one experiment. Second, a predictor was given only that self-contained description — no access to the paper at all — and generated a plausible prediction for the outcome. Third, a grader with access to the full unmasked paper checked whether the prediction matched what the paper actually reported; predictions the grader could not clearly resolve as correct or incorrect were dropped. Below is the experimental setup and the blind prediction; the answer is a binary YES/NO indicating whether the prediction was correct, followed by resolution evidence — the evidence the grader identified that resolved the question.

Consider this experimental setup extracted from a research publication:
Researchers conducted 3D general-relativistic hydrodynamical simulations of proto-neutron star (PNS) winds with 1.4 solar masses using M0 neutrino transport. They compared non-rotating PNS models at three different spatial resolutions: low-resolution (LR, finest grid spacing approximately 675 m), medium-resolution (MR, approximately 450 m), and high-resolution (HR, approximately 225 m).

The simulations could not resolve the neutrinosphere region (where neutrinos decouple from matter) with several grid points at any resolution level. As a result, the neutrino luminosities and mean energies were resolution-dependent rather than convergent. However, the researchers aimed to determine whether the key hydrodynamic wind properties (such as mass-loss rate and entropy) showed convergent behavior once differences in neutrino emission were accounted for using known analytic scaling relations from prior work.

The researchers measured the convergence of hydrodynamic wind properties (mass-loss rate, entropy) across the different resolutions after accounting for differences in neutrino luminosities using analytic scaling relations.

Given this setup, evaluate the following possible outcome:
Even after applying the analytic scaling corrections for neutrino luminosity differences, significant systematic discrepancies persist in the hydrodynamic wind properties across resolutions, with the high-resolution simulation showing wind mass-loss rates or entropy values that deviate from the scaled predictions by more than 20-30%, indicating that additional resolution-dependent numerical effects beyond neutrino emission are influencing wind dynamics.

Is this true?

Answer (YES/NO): NO